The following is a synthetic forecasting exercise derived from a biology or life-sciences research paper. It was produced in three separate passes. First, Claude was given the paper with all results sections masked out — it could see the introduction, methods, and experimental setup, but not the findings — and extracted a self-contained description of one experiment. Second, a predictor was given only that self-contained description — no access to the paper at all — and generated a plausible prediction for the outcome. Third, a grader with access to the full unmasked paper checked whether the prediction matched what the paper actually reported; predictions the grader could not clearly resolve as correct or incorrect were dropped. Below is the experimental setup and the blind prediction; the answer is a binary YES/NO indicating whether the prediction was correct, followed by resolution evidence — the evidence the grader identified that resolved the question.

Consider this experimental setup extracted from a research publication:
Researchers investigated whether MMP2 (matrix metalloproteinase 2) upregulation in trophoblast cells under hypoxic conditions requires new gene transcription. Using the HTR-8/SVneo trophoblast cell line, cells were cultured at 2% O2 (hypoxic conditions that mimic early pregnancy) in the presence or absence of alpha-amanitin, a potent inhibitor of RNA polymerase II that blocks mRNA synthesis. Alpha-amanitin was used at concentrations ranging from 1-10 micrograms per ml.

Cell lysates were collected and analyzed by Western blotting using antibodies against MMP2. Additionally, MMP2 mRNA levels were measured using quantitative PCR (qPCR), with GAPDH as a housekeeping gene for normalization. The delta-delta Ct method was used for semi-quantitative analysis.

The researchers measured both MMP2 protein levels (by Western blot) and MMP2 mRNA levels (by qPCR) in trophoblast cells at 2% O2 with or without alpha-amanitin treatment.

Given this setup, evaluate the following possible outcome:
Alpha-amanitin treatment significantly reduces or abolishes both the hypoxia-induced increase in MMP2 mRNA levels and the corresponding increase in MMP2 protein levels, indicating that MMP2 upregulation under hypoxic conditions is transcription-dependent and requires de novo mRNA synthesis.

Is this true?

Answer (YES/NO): NO